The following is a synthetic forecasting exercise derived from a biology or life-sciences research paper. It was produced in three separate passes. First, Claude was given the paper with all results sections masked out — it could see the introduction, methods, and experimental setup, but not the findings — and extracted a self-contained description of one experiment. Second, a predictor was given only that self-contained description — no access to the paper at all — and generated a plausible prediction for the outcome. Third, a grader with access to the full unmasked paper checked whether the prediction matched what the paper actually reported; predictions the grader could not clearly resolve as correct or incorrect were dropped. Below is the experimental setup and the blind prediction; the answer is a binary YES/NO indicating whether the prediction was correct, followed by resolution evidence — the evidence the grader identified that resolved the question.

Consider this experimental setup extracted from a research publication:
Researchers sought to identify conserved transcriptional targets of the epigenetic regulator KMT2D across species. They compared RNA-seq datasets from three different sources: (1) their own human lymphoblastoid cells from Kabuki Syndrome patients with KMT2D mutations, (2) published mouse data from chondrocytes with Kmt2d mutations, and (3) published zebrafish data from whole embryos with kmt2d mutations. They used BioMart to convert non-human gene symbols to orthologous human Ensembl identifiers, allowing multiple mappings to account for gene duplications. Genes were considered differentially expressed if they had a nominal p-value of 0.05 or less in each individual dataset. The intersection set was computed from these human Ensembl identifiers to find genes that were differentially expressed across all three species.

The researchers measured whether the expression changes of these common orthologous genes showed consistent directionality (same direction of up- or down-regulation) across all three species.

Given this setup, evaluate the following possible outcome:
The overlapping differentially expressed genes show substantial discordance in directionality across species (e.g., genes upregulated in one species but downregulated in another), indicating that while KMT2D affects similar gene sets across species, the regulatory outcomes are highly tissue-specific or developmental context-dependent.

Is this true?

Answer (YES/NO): YES